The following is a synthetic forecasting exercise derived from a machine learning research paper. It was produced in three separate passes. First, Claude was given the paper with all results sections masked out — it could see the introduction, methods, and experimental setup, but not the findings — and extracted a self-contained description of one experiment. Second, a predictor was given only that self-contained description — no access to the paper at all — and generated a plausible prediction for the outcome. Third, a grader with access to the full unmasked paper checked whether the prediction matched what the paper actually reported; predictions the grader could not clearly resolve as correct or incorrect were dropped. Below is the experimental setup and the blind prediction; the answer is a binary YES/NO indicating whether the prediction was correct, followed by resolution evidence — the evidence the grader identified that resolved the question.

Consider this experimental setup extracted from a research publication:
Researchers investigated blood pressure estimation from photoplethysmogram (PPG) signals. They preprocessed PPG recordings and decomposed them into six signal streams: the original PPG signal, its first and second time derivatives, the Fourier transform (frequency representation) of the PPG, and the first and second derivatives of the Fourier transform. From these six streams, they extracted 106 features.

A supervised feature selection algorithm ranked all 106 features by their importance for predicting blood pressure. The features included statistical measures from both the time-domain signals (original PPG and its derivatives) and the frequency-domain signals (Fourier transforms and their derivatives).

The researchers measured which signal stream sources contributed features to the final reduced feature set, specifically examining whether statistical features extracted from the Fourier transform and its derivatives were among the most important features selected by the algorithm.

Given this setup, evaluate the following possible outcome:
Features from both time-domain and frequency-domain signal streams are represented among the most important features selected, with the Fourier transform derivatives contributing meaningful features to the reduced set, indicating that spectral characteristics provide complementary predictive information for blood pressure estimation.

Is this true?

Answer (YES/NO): NO